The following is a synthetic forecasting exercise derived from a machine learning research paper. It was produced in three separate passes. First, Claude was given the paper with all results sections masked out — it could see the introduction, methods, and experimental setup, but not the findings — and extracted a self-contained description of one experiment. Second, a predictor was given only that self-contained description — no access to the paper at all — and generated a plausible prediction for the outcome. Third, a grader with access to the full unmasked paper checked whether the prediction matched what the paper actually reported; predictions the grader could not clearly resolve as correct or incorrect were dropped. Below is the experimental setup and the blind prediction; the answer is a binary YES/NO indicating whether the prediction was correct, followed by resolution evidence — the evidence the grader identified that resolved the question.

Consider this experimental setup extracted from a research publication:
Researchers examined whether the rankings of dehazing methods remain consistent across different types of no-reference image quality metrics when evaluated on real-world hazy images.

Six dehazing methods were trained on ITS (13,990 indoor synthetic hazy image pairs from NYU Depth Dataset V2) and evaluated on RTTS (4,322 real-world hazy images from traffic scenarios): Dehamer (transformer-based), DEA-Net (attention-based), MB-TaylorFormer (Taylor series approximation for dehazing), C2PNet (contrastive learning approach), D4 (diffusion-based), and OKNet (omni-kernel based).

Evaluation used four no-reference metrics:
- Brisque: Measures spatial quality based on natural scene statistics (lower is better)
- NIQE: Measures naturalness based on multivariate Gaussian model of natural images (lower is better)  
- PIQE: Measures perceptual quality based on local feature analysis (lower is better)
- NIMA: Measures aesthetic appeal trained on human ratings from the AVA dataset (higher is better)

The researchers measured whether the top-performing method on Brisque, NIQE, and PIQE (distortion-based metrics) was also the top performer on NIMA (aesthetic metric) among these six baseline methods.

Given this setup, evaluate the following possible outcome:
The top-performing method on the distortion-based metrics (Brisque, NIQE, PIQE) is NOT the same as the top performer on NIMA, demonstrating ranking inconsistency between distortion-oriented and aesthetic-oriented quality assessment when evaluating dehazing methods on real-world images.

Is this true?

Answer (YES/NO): YES